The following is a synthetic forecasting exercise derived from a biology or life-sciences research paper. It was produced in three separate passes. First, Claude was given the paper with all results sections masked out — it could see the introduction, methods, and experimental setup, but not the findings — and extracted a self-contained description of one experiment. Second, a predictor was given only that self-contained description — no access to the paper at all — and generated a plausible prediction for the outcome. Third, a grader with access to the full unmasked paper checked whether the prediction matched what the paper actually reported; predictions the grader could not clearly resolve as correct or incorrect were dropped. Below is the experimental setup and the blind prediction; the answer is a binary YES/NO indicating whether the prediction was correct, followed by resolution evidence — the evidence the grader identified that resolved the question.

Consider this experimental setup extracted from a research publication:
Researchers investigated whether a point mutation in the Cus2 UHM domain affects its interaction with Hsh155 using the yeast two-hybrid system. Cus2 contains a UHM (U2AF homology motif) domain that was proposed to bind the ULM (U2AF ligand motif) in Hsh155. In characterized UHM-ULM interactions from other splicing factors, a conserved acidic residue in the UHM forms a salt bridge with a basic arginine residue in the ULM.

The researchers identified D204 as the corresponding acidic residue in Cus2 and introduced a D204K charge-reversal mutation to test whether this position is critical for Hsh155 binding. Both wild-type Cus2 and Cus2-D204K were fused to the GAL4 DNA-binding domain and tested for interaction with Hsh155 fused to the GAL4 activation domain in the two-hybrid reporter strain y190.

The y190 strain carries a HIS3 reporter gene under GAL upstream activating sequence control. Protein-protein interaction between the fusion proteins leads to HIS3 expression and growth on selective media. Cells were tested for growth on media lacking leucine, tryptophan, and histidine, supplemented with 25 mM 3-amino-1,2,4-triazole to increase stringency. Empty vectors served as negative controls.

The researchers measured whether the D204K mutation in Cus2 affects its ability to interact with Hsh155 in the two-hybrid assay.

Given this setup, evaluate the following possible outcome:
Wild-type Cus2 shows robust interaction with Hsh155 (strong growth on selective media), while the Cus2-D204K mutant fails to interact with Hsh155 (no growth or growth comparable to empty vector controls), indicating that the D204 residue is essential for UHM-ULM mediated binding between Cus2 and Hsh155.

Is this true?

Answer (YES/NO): YES